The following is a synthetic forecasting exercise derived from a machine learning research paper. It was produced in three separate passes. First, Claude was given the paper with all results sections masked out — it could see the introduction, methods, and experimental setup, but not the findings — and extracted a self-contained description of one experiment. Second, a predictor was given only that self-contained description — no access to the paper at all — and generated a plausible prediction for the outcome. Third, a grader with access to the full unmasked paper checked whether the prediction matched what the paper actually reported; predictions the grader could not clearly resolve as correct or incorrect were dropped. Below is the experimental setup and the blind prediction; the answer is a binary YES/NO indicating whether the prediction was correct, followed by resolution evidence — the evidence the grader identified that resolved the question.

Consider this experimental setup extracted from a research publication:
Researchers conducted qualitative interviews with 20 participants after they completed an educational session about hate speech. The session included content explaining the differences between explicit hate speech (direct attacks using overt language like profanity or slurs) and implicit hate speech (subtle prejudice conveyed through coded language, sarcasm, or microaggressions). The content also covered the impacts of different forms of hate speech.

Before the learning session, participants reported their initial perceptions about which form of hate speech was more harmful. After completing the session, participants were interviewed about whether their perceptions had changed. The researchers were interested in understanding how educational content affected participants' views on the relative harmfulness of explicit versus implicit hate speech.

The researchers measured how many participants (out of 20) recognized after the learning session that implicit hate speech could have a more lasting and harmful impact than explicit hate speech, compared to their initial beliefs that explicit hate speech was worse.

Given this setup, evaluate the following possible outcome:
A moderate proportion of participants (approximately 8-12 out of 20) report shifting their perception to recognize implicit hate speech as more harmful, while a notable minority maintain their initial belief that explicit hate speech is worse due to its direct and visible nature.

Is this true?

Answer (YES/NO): NO